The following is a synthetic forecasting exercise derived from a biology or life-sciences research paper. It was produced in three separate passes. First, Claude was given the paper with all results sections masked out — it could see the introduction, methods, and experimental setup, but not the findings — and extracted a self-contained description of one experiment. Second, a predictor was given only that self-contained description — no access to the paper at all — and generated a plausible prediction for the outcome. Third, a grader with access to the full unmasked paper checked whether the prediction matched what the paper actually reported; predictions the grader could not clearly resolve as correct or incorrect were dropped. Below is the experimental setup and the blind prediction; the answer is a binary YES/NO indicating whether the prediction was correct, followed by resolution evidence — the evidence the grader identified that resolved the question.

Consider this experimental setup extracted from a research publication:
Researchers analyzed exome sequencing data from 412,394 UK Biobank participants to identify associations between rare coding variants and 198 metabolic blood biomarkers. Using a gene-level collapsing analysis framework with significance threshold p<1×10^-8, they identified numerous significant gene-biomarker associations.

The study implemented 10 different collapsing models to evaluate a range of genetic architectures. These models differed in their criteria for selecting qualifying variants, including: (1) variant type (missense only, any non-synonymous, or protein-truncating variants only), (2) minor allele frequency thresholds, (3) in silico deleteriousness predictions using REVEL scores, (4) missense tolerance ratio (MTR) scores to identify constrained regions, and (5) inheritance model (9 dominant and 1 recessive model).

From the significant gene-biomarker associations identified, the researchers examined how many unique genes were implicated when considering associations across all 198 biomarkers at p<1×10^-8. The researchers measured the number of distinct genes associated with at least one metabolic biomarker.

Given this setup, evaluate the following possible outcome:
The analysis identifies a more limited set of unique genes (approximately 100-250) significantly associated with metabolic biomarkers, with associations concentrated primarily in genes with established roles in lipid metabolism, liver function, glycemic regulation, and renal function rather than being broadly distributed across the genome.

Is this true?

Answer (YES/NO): YES